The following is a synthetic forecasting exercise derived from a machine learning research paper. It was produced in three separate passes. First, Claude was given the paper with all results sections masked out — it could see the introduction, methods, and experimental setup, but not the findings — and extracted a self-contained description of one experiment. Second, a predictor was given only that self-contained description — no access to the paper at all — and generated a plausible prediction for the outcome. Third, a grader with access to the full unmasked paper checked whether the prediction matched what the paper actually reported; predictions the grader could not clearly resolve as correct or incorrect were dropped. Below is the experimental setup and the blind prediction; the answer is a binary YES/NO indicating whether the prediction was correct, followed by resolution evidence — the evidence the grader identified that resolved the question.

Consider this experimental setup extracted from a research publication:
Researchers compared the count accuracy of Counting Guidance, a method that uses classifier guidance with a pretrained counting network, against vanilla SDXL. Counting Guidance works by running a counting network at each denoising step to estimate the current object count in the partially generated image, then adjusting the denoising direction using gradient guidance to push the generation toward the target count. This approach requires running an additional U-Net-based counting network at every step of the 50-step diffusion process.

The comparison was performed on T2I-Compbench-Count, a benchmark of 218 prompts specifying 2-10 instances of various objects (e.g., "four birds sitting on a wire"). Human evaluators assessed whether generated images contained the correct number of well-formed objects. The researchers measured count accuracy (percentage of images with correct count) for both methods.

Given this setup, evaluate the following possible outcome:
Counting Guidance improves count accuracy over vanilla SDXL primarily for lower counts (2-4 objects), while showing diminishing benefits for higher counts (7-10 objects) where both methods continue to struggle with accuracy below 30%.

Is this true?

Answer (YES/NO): NO